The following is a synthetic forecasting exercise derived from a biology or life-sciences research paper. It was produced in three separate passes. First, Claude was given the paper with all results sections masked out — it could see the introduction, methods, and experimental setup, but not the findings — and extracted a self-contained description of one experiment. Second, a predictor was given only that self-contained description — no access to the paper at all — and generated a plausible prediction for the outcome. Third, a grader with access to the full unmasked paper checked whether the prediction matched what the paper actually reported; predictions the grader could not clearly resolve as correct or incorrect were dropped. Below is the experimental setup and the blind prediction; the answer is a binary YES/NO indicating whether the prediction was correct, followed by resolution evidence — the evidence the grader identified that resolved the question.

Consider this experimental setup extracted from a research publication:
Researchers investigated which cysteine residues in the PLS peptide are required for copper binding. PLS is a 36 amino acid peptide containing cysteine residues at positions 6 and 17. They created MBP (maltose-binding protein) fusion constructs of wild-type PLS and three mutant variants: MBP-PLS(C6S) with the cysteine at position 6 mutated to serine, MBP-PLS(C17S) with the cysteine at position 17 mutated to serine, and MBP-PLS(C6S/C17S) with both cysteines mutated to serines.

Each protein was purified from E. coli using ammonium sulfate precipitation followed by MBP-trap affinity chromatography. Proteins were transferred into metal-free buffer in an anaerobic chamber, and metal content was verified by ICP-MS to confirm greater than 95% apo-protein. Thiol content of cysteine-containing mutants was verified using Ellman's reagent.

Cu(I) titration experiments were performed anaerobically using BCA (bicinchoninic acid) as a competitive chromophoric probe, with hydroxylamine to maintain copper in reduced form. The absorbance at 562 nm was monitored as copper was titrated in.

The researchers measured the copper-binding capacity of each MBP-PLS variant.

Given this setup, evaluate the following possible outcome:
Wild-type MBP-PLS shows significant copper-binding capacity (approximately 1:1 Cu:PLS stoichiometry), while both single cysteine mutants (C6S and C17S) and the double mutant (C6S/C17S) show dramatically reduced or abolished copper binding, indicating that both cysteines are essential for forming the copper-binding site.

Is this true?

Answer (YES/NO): NO